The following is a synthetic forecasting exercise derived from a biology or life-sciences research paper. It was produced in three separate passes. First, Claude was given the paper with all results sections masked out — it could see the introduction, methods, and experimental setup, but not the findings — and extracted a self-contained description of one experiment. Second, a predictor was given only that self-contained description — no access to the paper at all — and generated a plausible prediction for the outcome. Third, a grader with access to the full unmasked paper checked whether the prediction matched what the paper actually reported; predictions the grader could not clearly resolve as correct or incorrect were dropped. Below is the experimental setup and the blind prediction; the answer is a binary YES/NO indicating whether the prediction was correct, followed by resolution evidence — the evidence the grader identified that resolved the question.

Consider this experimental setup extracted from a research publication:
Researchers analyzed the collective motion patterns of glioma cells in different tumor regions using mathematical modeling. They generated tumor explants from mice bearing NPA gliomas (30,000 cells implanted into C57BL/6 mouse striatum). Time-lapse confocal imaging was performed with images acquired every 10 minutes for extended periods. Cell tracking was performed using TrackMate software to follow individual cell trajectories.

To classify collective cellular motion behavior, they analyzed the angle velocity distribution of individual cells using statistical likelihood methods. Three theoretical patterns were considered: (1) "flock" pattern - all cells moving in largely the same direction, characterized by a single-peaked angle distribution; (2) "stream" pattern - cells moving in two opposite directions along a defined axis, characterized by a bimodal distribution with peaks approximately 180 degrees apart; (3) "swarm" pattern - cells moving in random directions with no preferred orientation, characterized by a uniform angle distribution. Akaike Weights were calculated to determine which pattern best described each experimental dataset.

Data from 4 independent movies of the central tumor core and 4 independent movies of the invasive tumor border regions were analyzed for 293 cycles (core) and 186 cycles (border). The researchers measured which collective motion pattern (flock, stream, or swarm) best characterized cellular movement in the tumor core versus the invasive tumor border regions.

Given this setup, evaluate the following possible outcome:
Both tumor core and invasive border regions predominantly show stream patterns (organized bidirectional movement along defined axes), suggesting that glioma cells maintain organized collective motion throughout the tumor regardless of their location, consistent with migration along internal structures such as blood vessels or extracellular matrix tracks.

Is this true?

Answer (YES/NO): NO